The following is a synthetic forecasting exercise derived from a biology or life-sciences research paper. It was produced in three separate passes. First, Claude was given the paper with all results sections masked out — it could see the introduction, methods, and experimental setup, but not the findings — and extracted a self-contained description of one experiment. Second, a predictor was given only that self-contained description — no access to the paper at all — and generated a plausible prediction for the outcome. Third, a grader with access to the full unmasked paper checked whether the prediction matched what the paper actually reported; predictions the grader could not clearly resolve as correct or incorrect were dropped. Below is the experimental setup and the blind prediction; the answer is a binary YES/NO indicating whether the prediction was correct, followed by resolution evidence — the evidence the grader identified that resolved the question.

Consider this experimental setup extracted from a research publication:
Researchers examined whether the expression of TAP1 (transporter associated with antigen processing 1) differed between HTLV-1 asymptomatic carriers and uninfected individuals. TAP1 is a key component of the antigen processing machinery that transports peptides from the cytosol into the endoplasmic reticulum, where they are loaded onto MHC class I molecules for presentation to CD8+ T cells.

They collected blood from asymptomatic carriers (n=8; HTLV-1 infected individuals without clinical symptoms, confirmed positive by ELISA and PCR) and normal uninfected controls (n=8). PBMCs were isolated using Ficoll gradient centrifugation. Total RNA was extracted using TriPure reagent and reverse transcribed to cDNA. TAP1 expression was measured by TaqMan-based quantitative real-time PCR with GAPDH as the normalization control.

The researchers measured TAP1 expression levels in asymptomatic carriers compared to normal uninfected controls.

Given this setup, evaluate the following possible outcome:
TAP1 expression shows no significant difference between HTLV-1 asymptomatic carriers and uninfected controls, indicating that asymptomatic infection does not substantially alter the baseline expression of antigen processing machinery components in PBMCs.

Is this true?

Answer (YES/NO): YES